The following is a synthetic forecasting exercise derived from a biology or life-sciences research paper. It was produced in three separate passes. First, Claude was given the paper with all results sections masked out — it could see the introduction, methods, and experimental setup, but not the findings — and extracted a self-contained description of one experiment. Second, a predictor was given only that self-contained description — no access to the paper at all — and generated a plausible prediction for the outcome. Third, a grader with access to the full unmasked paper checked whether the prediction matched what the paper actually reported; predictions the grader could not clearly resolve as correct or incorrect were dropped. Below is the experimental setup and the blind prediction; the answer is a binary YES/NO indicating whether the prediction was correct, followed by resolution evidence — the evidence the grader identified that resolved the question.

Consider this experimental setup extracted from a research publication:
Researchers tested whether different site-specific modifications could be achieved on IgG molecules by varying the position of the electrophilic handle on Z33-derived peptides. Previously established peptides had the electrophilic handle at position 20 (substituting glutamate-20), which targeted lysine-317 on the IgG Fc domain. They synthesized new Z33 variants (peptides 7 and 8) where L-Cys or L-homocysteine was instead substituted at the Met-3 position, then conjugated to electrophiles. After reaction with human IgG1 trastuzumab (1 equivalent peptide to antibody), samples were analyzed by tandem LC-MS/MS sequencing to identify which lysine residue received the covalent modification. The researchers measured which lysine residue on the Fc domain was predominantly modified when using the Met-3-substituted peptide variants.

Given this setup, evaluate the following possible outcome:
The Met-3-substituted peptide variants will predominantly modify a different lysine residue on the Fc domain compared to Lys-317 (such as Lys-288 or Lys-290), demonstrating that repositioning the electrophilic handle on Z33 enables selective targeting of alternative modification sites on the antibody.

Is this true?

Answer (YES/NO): YES